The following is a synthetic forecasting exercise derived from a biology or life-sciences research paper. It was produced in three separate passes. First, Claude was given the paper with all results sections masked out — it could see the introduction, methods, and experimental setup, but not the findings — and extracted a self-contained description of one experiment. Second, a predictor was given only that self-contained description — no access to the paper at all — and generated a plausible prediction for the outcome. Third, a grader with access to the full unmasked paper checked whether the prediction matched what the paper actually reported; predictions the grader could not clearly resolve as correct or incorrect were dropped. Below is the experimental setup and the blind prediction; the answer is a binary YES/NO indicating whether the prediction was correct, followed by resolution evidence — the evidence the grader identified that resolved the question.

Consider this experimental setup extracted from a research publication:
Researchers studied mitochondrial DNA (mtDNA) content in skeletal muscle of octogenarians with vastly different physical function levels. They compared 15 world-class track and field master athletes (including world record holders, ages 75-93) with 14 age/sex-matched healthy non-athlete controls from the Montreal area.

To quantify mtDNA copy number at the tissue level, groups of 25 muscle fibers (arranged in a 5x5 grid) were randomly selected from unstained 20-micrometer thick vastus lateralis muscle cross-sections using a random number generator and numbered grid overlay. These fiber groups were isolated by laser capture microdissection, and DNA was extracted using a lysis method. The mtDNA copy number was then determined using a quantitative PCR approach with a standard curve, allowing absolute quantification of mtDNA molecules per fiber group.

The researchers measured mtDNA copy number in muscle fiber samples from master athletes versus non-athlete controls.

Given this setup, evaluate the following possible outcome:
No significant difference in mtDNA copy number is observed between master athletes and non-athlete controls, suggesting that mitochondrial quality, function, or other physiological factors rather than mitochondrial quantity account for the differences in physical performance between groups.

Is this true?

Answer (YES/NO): NO